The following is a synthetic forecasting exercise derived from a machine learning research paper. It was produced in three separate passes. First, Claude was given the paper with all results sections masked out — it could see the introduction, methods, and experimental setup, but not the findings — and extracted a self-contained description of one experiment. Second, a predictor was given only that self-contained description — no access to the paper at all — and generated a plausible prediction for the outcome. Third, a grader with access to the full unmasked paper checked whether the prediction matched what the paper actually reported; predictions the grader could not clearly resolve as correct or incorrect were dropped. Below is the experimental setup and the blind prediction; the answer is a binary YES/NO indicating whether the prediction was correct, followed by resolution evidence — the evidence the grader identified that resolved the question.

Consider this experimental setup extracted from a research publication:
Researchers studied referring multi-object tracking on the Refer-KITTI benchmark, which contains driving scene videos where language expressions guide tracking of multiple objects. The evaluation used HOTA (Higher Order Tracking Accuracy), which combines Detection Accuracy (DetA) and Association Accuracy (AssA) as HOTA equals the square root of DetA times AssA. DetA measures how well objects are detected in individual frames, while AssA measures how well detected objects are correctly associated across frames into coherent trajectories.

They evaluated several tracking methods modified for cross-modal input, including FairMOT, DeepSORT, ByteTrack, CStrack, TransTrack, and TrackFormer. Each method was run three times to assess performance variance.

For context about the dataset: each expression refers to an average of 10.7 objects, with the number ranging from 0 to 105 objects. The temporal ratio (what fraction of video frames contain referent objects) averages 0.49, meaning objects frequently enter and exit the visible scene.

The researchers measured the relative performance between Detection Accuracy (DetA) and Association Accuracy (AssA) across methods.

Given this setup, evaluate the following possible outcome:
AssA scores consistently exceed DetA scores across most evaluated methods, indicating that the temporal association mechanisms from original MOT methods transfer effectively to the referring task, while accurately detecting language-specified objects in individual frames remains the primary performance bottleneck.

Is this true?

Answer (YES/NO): YES